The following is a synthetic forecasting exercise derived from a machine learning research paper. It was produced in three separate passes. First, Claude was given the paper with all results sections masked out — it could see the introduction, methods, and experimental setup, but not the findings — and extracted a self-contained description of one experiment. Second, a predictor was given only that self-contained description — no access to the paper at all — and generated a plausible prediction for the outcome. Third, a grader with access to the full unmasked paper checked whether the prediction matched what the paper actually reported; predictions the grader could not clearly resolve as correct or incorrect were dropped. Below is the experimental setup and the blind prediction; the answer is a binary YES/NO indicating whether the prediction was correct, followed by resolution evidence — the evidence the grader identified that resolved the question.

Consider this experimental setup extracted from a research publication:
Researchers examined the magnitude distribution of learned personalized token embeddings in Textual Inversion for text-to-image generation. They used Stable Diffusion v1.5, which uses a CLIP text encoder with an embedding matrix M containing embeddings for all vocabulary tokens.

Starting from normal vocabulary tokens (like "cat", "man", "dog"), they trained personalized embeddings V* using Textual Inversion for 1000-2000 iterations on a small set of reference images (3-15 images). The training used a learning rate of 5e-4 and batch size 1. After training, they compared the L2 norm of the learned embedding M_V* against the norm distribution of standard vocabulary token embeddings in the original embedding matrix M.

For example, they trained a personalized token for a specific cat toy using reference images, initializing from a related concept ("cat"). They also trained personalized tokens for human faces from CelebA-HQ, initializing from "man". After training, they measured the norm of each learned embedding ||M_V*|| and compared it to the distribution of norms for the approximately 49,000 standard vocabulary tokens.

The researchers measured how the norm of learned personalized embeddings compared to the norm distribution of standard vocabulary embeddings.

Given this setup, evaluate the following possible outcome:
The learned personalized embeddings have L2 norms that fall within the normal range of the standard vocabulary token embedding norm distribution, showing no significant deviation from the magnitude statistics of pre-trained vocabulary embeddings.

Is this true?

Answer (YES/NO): NO